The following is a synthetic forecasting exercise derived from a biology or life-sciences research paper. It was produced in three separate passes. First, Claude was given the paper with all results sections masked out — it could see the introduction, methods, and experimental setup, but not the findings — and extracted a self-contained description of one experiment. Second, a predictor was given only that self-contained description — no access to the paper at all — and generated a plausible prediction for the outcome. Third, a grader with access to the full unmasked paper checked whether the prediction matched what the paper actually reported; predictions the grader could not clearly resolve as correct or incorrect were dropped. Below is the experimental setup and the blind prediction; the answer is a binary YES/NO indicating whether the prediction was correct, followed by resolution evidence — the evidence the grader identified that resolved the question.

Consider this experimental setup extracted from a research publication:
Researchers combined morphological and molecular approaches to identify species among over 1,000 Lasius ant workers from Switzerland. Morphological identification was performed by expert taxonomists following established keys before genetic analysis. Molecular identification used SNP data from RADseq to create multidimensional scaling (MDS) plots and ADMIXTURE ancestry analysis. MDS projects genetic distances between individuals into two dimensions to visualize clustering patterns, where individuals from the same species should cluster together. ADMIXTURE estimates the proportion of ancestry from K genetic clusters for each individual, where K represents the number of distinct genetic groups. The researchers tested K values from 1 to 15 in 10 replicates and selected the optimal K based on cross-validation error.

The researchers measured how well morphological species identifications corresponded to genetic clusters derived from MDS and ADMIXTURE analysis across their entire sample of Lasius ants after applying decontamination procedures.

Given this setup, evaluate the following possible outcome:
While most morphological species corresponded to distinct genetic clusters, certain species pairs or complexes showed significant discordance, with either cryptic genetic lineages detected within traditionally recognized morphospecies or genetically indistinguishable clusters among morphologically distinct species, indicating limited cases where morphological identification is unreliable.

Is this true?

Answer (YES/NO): NO